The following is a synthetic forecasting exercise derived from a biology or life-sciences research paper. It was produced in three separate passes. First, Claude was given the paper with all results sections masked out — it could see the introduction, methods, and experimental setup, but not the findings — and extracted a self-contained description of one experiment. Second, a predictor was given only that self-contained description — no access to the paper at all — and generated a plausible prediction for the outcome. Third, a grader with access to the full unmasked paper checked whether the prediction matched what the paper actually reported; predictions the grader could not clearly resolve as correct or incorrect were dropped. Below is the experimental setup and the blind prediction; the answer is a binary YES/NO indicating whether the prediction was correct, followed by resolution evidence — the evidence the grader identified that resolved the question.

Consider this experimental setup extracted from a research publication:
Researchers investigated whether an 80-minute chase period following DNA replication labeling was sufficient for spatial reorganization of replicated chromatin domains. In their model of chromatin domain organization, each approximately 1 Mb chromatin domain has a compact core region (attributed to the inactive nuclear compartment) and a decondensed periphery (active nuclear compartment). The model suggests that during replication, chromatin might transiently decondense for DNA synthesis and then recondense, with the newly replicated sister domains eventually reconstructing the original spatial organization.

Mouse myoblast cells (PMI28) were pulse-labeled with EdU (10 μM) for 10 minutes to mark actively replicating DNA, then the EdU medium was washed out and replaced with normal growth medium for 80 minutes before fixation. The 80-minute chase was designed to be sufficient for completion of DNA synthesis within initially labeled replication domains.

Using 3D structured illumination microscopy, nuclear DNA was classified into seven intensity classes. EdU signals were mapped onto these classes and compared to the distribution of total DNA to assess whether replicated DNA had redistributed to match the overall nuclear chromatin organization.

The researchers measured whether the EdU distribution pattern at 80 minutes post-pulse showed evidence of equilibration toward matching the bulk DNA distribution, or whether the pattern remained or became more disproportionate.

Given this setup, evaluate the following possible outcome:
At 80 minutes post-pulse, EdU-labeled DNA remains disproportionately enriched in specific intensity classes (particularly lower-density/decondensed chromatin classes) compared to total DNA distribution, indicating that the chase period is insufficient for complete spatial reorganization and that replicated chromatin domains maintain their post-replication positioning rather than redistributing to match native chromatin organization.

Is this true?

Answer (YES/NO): NO